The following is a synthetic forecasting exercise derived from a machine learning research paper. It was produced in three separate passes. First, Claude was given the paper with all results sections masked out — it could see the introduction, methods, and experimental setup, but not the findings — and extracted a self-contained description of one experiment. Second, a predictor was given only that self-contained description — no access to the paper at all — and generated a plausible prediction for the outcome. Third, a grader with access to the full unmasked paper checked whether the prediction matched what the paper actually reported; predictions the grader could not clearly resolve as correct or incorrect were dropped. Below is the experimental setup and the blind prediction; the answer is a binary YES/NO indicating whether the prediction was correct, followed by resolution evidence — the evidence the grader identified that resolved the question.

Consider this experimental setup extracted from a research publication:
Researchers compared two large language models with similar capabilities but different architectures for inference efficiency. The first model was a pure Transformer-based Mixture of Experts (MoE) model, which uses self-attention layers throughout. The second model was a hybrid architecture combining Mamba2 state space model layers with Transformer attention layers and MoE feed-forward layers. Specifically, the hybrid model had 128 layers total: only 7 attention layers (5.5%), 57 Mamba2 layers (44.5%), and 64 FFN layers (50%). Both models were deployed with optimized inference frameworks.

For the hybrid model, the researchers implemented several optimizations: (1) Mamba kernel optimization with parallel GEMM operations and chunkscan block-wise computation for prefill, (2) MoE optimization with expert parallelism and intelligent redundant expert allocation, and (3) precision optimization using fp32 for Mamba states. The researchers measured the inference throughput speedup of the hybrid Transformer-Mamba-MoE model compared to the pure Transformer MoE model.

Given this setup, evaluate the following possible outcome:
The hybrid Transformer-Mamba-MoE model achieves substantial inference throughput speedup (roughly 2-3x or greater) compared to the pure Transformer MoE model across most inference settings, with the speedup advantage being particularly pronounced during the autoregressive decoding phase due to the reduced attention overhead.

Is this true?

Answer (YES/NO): NO